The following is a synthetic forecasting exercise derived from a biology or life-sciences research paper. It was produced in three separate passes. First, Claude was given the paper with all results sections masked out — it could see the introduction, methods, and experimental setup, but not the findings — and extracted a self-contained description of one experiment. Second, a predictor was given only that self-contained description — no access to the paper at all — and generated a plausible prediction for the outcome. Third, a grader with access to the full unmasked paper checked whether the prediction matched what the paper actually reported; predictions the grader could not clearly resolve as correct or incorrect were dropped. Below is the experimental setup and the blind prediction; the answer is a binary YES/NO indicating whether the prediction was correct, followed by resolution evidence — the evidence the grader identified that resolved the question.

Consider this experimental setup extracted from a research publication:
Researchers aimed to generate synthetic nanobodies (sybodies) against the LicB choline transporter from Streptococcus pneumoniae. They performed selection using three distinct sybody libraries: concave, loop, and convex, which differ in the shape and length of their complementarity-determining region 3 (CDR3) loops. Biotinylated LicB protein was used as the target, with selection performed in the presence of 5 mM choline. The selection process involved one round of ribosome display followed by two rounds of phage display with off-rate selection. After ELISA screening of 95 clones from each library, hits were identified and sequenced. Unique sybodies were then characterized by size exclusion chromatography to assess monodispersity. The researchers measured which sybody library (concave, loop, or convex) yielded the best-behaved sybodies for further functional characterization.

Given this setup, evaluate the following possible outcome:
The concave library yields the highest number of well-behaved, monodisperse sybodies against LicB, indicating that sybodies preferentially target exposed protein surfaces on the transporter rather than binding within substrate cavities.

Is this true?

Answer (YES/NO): NO